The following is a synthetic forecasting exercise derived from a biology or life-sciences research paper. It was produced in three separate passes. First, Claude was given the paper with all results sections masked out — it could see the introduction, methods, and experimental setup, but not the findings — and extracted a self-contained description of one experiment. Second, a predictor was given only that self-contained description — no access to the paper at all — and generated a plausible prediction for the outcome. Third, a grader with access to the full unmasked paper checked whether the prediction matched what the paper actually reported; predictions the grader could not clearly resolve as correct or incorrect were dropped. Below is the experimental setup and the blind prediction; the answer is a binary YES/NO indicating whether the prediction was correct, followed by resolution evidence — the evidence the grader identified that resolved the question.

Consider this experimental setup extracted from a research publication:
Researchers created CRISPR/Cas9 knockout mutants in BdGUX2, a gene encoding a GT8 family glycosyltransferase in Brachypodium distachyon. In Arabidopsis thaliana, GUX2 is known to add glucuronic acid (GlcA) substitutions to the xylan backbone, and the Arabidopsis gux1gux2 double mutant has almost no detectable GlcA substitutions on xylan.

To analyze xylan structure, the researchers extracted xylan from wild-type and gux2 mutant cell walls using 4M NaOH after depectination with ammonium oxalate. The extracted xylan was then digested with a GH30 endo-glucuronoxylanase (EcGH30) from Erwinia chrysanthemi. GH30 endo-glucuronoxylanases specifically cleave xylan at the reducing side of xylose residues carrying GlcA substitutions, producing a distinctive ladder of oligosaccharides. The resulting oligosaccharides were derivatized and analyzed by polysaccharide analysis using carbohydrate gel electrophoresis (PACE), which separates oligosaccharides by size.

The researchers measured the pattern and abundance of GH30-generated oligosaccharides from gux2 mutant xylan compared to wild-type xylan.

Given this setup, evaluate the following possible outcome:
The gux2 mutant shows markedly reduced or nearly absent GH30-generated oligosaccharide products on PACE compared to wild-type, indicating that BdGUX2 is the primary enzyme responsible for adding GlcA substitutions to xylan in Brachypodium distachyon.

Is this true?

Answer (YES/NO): NO